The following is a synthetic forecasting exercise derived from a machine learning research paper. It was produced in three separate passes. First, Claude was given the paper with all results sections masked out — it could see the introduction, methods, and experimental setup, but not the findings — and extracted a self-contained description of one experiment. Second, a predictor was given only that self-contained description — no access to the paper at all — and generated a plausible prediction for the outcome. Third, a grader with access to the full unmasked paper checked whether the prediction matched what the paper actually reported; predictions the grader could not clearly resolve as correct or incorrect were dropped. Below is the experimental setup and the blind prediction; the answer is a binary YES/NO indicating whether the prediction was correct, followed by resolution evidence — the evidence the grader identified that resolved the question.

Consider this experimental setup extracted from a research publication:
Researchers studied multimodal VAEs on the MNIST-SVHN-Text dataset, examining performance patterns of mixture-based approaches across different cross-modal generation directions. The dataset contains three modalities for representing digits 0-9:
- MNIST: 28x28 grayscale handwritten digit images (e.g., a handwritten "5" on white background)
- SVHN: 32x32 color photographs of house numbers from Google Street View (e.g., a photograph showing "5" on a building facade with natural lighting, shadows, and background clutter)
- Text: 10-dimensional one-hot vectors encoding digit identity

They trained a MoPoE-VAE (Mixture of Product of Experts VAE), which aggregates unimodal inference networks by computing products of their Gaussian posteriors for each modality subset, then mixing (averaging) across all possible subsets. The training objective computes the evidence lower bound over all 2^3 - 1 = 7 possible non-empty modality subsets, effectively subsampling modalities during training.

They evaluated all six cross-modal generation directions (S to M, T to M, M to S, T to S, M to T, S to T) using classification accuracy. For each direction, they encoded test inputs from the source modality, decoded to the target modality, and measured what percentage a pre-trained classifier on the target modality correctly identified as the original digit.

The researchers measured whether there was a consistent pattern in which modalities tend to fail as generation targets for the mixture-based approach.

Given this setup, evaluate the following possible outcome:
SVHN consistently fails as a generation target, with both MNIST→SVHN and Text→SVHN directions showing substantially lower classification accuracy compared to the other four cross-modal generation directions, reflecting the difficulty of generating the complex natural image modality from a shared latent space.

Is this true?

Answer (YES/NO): YES